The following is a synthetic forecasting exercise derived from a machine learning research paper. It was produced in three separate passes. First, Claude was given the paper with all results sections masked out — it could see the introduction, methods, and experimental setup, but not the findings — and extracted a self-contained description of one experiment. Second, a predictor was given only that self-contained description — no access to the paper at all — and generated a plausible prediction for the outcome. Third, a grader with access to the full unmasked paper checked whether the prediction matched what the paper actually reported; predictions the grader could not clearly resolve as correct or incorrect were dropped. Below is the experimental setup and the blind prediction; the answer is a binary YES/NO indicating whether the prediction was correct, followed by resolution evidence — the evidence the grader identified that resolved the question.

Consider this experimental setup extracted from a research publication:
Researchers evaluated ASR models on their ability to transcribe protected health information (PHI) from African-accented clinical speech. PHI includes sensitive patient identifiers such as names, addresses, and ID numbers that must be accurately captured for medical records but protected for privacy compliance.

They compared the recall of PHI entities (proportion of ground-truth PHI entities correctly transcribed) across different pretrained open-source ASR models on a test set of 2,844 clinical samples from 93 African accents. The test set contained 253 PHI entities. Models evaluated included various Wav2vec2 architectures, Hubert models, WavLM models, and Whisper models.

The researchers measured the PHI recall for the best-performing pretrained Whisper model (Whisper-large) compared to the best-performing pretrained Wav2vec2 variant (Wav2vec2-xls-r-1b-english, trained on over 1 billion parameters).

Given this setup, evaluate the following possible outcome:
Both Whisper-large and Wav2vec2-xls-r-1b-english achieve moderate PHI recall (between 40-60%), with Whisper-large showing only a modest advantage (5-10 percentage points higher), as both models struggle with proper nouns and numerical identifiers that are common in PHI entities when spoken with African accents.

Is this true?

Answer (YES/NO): NO